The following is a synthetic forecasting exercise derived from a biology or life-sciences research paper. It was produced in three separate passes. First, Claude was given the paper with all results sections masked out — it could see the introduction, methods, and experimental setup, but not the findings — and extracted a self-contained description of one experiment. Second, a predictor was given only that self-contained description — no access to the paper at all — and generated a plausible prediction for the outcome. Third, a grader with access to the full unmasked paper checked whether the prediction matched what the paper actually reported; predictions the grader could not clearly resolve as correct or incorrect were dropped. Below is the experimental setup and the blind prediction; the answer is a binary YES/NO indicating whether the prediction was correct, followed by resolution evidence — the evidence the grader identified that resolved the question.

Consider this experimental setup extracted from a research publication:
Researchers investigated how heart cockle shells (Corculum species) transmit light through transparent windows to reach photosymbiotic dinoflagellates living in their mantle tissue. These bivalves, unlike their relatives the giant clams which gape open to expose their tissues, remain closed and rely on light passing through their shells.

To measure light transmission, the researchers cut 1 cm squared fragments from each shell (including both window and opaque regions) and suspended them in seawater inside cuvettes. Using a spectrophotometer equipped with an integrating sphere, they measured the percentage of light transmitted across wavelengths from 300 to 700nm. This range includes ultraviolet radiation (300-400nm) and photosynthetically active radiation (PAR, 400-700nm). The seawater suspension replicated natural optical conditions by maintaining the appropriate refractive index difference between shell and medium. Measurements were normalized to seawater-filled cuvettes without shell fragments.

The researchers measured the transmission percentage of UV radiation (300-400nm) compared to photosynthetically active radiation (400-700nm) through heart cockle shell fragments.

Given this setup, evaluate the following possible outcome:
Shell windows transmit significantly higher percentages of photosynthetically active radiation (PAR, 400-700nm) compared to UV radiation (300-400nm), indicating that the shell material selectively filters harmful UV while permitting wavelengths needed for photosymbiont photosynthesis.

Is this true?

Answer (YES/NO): YES